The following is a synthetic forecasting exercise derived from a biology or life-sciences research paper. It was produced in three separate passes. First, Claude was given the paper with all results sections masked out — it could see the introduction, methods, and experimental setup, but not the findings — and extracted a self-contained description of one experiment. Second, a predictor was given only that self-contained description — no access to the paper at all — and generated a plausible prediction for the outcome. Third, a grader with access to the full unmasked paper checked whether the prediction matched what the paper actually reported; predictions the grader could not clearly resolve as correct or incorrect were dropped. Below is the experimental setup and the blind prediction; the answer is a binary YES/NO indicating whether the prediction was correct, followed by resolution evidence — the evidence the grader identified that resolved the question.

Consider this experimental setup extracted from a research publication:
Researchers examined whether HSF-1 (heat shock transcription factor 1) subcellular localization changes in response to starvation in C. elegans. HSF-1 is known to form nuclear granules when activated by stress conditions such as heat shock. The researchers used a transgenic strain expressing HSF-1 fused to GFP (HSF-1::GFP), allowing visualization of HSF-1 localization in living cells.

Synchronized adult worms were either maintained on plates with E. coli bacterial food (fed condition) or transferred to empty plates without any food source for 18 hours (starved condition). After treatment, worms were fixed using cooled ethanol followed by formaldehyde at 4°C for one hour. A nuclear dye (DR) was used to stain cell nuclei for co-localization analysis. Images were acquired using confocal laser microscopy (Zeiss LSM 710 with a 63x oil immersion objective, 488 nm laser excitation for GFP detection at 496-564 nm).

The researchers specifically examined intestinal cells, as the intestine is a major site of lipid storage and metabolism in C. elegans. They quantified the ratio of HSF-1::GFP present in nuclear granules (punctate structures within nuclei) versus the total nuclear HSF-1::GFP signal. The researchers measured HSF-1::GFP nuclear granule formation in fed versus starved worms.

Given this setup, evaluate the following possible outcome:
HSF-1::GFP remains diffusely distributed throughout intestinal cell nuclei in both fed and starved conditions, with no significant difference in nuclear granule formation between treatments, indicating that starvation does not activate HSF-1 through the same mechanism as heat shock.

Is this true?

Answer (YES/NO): YES